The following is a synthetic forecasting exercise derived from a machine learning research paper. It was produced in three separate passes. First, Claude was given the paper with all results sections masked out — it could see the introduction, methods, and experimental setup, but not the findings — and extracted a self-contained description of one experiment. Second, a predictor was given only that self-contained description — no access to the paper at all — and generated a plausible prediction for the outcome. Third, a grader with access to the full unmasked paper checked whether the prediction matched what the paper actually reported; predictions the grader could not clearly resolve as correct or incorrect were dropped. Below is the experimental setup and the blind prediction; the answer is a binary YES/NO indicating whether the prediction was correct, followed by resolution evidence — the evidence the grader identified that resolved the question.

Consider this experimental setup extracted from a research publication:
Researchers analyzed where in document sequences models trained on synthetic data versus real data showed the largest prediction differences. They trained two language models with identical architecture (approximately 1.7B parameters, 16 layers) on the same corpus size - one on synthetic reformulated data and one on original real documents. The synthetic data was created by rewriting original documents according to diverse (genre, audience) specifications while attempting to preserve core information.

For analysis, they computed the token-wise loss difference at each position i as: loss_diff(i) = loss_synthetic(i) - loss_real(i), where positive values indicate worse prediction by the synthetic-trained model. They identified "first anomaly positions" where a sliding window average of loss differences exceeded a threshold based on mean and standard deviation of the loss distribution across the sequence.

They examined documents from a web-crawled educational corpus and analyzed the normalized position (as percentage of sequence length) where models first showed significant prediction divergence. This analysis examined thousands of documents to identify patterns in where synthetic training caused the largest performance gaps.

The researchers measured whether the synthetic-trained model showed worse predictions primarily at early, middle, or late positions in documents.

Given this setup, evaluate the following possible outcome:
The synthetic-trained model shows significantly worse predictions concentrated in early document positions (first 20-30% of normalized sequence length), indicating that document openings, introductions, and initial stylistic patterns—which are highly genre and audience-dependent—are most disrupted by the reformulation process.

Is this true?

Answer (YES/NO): NO